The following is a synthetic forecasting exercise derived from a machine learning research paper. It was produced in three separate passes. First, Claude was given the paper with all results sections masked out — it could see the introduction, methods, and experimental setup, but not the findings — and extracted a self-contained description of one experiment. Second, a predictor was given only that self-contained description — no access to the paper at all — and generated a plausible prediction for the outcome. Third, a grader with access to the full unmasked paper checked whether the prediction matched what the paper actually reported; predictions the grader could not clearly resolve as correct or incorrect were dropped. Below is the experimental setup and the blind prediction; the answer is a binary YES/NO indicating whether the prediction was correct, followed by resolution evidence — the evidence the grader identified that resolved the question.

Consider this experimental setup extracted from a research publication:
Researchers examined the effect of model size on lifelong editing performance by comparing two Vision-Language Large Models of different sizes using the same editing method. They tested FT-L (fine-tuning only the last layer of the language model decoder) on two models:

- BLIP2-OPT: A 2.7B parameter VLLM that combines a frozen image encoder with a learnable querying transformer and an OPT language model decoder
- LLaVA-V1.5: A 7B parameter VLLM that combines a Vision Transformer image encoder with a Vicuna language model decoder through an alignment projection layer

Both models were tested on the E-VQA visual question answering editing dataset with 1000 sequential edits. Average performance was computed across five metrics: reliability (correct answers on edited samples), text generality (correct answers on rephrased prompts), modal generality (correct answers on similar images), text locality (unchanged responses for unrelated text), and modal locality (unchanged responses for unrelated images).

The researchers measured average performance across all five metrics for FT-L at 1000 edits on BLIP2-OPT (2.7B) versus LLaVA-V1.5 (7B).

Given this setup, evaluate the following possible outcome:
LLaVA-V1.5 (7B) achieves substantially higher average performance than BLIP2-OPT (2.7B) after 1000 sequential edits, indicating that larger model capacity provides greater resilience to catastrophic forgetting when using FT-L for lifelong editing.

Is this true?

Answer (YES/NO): YES